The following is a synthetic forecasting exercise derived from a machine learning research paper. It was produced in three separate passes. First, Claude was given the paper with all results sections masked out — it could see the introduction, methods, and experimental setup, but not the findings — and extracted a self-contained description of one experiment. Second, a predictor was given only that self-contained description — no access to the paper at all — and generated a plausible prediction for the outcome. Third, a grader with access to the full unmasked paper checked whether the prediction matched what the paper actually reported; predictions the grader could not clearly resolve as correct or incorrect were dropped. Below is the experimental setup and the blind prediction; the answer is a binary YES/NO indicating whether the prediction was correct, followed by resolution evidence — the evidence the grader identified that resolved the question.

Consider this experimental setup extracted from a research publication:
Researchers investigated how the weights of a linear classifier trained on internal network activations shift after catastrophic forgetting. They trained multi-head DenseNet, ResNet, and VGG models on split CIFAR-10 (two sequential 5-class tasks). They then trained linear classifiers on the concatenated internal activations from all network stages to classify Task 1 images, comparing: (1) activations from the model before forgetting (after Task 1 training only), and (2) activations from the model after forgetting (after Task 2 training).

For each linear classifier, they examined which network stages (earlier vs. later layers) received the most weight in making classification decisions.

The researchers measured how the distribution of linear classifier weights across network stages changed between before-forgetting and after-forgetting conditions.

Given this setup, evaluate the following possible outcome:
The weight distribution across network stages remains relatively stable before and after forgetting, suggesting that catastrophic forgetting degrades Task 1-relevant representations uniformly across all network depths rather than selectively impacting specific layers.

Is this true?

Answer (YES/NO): NO